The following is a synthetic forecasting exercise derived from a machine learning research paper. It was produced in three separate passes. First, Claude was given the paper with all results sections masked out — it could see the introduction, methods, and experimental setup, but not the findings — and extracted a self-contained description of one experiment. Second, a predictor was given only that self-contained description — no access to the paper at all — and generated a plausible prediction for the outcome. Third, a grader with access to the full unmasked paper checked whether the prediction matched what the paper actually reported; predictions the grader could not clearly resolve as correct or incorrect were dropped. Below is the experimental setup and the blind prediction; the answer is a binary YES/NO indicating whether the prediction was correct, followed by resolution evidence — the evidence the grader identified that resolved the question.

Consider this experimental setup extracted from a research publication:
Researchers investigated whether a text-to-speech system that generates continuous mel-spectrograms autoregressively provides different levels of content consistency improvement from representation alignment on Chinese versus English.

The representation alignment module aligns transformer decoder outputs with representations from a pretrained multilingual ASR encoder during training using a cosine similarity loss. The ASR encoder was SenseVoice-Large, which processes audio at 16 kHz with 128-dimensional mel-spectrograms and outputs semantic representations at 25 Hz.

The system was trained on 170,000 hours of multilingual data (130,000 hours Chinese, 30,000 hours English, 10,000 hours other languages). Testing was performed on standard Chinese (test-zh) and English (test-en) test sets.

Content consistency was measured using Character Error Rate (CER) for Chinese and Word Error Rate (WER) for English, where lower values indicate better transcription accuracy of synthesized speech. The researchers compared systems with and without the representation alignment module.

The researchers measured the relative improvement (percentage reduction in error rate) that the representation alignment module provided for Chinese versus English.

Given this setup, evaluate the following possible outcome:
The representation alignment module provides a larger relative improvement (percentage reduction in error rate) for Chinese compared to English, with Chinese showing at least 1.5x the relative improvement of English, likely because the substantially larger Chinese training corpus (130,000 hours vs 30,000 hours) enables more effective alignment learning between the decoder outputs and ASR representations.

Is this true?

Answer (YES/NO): NO